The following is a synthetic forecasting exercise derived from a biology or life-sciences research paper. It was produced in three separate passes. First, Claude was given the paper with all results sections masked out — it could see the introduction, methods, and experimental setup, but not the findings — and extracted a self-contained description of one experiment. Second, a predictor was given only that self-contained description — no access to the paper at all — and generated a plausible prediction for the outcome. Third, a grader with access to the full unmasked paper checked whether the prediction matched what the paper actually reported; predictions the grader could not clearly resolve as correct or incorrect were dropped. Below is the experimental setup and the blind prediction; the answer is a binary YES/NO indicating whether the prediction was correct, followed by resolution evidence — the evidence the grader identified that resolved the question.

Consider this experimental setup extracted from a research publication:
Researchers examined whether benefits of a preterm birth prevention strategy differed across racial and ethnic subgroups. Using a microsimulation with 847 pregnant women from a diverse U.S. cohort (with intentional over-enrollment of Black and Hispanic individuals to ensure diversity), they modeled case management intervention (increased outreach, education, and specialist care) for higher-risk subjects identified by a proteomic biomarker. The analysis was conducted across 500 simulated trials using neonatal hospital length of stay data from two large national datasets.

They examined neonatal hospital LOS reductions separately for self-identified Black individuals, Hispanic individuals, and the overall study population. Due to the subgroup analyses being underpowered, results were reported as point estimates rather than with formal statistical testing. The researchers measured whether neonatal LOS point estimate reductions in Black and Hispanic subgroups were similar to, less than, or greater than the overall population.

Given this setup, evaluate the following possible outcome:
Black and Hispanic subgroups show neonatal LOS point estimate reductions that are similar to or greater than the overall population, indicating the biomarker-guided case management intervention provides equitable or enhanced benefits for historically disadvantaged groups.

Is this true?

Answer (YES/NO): YES